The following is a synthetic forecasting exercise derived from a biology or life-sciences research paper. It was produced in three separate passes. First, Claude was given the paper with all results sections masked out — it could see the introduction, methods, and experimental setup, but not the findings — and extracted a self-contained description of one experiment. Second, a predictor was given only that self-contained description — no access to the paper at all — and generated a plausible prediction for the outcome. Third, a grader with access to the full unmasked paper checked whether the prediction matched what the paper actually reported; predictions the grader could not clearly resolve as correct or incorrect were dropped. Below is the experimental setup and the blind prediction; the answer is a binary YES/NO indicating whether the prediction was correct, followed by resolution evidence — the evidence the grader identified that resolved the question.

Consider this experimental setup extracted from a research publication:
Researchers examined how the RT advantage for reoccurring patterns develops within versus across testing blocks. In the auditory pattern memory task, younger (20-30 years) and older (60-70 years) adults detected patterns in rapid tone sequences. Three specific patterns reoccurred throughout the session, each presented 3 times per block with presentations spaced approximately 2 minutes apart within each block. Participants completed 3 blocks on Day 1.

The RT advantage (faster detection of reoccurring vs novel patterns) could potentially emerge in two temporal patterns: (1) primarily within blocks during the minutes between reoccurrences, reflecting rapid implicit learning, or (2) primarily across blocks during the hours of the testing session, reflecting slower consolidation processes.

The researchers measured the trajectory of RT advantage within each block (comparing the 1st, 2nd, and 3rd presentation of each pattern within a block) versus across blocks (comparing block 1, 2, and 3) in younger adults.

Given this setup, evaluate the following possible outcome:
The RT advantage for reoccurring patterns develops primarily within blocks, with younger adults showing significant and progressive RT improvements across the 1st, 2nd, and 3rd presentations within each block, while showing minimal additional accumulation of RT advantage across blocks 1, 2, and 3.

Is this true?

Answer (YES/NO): NO